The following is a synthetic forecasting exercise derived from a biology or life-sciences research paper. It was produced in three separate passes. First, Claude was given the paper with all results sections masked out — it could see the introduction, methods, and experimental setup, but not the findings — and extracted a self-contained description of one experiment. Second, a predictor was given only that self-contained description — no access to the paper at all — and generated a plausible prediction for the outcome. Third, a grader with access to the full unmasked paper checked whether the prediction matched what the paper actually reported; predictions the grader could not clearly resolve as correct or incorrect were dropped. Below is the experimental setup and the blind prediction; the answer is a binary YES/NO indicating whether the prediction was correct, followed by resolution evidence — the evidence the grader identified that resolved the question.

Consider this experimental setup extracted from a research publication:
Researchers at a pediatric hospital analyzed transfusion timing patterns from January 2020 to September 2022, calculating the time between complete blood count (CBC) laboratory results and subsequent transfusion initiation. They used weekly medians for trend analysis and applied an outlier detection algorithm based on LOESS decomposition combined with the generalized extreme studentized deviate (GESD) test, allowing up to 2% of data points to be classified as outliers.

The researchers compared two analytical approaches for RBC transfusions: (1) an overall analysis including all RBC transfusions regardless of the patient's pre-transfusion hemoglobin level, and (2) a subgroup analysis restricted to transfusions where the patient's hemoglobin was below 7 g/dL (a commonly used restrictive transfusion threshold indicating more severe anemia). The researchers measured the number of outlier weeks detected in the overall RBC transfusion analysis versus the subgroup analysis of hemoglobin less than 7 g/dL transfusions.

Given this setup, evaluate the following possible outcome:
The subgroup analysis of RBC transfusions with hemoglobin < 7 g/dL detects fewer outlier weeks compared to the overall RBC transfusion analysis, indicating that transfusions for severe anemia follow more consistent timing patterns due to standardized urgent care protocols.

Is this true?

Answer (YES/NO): NO